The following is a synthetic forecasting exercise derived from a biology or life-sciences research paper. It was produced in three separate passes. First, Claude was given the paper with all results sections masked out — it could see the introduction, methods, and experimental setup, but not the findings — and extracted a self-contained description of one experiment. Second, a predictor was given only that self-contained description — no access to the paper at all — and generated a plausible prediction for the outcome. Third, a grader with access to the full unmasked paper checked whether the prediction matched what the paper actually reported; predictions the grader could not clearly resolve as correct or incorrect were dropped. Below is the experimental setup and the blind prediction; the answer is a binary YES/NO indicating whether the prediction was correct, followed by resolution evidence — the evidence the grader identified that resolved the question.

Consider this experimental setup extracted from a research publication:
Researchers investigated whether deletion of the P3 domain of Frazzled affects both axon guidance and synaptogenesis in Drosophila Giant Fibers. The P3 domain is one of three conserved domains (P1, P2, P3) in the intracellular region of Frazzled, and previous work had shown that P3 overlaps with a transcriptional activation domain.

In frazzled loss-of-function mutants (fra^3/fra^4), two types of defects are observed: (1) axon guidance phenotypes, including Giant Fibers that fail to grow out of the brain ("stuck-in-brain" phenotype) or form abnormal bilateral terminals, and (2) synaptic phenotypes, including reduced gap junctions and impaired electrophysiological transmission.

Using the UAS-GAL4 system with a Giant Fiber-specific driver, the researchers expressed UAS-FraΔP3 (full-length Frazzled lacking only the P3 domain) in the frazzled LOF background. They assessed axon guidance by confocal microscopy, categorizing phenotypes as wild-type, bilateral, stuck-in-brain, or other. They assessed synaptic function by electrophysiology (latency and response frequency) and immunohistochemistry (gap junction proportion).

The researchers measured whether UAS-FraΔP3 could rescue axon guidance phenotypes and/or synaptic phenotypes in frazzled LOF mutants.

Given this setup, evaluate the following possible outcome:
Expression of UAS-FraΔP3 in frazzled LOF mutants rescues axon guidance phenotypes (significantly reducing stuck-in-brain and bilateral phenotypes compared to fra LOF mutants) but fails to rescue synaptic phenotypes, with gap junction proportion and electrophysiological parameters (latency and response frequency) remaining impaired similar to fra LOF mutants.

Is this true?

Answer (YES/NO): NO